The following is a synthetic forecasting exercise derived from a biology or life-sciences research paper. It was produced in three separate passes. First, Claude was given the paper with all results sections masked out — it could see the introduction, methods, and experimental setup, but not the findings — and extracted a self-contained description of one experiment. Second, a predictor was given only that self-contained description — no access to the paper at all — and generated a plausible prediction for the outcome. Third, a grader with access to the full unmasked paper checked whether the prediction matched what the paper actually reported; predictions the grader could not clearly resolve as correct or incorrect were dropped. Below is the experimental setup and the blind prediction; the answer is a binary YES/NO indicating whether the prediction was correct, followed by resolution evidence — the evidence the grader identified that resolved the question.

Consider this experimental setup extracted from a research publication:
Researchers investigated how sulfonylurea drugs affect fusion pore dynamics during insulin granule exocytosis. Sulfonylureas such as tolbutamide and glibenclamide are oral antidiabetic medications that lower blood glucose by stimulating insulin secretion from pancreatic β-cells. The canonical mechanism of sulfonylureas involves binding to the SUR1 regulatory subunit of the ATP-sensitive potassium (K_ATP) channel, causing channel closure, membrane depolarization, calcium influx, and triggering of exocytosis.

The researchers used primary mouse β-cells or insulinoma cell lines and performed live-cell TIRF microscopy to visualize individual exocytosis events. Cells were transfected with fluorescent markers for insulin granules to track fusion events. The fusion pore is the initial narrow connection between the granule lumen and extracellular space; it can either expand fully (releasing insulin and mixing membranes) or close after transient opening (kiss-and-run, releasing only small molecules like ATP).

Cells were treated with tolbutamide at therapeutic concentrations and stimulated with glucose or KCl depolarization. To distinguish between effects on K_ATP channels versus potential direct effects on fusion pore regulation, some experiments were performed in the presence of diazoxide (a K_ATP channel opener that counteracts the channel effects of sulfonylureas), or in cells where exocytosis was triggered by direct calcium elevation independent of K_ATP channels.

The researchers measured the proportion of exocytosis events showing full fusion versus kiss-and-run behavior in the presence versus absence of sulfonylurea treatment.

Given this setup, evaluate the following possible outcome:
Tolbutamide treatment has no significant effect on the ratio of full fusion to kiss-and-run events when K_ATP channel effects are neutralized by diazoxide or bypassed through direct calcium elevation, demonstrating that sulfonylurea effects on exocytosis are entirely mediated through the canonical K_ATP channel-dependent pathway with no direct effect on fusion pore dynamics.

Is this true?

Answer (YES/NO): NO